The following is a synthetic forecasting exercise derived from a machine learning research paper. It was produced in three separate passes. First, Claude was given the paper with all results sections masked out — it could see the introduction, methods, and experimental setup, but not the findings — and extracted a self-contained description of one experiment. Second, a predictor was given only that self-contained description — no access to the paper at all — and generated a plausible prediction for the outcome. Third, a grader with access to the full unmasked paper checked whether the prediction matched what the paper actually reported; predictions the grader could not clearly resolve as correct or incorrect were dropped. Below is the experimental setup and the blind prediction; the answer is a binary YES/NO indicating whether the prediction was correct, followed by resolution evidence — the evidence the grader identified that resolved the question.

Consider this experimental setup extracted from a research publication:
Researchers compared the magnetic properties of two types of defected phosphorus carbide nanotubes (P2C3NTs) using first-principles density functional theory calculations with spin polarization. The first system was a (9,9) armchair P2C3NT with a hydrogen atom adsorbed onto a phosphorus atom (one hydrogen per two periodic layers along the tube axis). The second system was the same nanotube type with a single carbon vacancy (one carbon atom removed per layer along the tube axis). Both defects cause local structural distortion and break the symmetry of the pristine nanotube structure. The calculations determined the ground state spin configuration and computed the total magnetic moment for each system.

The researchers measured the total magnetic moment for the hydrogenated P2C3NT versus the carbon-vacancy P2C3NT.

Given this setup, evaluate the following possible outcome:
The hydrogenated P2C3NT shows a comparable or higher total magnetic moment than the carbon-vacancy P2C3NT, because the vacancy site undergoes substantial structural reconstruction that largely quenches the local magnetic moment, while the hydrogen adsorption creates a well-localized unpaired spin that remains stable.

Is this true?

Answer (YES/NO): NO